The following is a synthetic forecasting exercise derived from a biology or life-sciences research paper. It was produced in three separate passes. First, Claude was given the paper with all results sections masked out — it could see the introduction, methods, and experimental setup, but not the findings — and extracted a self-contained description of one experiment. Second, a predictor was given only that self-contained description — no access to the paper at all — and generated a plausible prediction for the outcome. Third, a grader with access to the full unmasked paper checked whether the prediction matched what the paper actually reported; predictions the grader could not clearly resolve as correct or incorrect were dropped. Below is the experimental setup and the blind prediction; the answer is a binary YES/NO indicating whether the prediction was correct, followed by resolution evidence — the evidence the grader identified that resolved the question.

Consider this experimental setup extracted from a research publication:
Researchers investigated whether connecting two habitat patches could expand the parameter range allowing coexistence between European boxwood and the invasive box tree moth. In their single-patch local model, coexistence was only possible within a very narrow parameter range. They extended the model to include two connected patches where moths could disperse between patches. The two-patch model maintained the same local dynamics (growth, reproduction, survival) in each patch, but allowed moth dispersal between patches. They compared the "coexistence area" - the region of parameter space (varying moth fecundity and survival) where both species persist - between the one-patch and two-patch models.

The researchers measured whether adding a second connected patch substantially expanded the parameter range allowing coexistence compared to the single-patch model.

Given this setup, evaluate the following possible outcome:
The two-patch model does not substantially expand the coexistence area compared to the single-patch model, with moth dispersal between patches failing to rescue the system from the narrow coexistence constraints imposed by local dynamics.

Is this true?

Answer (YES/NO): YES